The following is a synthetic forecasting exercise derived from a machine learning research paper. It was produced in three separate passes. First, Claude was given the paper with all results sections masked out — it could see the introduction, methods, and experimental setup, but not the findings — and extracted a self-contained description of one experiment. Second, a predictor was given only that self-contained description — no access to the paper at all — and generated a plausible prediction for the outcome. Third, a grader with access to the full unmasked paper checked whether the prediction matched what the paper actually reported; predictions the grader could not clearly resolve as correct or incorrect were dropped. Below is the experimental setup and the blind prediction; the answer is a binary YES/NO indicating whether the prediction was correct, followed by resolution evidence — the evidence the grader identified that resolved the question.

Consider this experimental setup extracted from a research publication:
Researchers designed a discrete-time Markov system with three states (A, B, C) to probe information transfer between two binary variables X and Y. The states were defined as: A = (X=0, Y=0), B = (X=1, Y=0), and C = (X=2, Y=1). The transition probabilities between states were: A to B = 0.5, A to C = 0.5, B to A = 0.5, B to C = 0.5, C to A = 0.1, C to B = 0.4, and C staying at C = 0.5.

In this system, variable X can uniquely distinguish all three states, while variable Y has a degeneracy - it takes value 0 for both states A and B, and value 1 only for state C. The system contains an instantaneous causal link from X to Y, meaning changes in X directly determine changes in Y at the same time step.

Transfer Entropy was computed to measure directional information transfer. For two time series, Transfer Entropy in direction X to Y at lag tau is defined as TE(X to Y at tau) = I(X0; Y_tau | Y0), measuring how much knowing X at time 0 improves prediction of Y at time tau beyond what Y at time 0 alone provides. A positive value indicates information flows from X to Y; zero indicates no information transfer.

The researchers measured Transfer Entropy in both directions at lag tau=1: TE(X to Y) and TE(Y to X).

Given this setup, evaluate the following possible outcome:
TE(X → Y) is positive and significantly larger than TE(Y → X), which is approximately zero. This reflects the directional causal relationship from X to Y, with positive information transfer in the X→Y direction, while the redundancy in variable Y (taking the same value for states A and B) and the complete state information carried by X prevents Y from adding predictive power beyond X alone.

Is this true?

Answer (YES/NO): YES